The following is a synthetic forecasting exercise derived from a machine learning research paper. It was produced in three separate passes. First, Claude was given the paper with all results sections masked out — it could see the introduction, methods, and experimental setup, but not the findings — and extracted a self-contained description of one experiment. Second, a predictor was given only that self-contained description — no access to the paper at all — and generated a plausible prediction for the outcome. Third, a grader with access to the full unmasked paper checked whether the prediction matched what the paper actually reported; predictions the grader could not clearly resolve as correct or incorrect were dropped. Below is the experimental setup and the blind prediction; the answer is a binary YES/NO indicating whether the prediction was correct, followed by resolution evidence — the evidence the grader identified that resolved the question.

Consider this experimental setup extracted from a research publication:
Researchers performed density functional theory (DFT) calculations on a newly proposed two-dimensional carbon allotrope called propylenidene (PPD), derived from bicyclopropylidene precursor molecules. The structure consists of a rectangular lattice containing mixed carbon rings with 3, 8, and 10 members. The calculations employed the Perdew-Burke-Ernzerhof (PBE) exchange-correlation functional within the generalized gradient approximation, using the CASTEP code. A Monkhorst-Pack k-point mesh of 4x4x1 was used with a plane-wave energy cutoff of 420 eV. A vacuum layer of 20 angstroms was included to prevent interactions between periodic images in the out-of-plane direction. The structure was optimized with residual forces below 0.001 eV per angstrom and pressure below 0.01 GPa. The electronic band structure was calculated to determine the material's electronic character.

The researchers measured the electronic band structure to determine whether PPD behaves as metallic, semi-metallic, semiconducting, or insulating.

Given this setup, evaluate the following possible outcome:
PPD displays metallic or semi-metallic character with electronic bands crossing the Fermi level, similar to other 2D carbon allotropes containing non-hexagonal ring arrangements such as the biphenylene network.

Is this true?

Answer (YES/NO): YES